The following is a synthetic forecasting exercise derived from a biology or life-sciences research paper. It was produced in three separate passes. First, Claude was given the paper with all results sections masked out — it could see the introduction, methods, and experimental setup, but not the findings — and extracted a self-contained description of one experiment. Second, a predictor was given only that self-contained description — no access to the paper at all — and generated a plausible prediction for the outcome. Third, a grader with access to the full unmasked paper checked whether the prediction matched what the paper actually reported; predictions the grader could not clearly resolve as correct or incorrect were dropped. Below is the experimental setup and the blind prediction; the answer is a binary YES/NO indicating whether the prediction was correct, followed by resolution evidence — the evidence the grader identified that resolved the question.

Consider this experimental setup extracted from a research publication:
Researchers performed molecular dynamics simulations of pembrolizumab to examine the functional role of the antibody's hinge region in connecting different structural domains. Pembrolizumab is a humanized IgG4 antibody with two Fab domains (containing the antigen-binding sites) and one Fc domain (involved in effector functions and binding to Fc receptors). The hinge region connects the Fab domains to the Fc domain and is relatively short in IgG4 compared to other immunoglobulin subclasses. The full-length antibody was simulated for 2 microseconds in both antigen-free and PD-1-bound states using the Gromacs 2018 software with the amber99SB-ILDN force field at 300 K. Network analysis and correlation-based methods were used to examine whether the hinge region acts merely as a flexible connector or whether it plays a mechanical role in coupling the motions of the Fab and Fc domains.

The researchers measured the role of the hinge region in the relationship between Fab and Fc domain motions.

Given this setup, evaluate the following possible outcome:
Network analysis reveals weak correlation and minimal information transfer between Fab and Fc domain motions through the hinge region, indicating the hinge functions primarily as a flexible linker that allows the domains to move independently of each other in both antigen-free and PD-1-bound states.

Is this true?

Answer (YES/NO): NO